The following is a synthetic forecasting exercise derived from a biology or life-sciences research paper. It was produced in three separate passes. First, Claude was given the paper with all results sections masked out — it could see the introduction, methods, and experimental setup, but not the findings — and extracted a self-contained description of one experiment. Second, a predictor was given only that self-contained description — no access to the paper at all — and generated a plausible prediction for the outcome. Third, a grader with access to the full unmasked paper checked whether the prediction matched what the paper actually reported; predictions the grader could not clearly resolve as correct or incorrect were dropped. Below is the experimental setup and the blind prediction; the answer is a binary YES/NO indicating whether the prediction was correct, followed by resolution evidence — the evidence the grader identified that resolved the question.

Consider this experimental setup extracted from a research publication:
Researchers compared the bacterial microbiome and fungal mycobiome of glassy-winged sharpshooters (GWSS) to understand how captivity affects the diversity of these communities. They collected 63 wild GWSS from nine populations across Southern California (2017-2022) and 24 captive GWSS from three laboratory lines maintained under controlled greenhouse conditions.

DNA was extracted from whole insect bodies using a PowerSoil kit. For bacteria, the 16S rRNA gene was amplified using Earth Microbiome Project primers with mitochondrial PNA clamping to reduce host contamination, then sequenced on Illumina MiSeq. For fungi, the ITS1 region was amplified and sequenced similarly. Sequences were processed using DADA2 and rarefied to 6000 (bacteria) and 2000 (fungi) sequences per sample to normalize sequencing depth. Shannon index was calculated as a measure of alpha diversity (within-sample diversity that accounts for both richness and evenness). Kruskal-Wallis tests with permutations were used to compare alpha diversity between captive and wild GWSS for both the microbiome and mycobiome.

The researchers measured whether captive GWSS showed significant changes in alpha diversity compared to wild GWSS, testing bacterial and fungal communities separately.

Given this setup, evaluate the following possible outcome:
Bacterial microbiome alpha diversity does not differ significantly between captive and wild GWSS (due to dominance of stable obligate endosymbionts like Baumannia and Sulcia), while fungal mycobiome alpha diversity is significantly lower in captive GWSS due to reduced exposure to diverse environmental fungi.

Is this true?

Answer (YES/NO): NO